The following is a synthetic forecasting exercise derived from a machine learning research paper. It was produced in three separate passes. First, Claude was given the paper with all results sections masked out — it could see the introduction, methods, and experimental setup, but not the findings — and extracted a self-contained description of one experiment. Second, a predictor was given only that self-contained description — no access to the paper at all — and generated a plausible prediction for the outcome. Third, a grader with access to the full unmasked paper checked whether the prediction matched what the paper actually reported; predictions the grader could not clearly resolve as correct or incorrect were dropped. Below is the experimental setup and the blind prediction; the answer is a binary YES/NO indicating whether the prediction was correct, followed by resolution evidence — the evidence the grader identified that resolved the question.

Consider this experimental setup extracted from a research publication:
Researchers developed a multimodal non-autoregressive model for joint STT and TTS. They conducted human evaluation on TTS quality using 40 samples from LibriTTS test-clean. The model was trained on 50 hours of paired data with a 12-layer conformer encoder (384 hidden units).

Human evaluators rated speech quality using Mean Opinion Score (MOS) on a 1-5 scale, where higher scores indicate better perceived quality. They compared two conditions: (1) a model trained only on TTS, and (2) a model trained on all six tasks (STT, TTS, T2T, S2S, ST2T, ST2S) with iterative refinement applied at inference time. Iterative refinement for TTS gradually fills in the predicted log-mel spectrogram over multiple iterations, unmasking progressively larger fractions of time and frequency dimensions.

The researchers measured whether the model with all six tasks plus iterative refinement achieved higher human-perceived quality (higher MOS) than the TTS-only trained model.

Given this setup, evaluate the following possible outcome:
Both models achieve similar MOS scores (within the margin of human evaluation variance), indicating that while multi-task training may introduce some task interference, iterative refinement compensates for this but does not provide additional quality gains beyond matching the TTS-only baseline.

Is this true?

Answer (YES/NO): NO